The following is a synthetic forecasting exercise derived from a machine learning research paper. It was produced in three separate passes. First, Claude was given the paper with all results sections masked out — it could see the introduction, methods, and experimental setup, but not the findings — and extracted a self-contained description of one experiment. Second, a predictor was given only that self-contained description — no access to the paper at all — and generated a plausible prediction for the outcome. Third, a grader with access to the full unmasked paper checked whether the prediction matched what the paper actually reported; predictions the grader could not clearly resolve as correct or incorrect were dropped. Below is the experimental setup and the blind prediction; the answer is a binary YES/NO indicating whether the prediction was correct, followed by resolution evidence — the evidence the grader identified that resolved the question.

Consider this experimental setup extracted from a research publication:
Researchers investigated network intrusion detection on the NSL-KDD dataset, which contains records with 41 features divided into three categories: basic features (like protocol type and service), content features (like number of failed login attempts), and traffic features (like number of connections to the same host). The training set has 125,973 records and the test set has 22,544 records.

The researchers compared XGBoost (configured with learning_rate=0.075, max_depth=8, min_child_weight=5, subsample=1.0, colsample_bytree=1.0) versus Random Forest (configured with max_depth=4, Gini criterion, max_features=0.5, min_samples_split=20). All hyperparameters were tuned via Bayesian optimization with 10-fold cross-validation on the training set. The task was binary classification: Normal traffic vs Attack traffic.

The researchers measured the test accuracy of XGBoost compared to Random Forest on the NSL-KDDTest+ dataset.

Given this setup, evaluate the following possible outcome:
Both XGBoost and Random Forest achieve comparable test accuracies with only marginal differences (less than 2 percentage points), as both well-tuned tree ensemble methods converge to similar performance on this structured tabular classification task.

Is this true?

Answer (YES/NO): NO